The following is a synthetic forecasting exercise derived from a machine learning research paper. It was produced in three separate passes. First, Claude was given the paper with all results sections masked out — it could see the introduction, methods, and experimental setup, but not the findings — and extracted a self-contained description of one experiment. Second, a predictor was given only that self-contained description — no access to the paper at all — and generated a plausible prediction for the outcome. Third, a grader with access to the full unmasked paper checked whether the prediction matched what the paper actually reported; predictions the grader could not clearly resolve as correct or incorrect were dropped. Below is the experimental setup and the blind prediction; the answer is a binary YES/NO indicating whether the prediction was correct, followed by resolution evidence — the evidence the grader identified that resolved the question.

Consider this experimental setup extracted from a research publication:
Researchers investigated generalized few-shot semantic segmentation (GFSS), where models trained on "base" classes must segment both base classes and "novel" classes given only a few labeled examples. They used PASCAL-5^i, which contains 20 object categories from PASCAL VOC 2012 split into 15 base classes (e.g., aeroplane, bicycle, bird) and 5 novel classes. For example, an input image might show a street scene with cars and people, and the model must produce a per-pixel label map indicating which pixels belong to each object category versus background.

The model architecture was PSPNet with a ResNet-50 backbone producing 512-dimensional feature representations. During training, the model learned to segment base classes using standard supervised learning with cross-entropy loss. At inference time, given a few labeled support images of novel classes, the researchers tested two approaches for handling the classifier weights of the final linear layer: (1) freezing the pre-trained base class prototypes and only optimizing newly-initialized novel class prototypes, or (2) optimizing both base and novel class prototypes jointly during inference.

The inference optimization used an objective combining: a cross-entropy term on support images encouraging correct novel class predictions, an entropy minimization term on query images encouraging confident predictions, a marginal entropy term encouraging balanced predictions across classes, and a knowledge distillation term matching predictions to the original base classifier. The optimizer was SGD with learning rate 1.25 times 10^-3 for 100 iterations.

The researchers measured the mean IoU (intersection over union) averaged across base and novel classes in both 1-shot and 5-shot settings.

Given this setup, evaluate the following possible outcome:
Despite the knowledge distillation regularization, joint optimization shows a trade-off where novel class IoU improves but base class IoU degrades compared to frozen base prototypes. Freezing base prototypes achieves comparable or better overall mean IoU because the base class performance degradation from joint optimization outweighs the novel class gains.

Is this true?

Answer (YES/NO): NO